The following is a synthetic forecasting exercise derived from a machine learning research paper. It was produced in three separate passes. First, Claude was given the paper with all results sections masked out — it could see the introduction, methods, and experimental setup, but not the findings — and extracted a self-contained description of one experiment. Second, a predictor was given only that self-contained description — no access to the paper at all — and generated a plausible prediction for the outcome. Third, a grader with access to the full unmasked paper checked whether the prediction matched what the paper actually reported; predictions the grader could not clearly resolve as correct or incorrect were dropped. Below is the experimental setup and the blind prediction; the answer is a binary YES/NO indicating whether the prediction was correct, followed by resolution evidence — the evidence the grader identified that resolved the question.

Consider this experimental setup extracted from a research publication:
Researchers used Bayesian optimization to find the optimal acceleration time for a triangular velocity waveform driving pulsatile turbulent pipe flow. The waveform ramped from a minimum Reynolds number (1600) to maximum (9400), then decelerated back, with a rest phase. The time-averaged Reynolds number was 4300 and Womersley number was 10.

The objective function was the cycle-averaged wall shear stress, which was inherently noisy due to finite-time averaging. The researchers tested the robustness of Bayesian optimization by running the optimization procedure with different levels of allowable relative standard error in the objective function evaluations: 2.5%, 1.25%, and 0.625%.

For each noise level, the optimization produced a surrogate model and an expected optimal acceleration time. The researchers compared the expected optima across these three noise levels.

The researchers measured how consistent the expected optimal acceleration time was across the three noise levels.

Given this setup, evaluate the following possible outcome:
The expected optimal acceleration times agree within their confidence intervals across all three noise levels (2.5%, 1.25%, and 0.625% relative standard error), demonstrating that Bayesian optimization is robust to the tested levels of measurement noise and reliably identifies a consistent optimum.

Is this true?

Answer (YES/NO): YES